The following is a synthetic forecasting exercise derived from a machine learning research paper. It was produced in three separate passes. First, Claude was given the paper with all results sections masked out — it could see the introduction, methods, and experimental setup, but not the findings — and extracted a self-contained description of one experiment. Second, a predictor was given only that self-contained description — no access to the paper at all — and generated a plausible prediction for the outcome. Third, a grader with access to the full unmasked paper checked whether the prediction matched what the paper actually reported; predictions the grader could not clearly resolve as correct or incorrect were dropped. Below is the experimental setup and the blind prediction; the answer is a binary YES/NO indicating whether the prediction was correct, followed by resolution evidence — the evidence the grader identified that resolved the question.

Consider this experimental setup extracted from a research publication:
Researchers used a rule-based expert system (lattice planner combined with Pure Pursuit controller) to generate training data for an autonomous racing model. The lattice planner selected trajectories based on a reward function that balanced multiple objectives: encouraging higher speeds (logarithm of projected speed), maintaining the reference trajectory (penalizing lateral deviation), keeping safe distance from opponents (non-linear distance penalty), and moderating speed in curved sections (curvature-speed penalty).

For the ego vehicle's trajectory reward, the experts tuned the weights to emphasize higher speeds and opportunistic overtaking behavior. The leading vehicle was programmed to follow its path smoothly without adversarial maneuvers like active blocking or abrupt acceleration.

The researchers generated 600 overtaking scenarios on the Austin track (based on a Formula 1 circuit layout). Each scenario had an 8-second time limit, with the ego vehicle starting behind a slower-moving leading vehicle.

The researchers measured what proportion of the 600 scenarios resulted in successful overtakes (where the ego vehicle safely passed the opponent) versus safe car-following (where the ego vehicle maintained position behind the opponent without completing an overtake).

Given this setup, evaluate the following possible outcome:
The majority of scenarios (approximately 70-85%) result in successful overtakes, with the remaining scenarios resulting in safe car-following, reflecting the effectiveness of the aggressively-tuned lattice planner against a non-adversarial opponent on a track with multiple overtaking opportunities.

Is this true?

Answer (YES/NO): NO